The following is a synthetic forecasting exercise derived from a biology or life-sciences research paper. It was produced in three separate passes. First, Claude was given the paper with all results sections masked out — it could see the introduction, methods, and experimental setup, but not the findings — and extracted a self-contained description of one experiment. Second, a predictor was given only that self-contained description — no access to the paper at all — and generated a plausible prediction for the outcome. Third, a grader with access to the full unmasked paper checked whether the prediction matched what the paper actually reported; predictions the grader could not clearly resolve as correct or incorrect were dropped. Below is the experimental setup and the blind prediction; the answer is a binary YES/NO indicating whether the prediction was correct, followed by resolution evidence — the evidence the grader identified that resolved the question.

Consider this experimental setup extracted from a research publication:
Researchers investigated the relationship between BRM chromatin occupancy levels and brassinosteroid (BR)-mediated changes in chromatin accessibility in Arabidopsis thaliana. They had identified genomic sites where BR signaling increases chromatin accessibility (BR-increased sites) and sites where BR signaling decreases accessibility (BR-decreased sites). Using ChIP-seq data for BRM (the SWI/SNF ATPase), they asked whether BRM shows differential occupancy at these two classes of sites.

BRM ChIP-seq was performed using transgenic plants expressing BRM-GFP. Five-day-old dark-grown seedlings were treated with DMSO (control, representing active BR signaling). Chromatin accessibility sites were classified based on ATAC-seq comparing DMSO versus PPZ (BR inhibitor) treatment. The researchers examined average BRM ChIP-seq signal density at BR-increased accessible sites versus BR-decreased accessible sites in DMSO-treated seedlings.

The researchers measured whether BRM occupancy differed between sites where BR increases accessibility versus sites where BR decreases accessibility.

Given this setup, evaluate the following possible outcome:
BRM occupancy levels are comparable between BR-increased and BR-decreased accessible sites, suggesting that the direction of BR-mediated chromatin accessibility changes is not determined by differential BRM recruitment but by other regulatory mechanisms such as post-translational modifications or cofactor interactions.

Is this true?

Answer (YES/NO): NO